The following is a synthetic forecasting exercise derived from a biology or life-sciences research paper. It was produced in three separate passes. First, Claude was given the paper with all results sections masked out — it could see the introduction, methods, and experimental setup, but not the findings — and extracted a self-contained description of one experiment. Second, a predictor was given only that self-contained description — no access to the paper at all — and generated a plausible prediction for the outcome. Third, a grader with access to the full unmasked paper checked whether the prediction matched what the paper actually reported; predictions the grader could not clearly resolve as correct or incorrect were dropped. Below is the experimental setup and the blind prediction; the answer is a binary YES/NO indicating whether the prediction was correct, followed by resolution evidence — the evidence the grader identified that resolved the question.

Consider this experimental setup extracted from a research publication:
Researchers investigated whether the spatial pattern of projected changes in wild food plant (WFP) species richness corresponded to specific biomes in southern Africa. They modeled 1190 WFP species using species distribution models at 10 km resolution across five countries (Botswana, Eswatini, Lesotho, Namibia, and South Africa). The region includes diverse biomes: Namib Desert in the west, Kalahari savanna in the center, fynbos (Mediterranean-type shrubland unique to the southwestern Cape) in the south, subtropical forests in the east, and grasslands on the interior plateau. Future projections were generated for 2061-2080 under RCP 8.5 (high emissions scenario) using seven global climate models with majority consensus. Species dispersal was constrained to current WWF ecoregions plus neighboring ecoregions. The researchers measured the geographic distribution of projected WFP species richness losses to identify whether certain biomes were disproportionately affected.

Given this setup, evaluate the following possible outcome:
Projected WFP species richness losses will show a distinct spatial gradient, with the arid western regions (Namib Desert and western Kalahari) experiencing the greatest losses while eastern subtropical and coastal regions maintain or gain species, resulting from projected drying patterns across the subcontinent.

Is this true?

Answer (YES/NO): NO